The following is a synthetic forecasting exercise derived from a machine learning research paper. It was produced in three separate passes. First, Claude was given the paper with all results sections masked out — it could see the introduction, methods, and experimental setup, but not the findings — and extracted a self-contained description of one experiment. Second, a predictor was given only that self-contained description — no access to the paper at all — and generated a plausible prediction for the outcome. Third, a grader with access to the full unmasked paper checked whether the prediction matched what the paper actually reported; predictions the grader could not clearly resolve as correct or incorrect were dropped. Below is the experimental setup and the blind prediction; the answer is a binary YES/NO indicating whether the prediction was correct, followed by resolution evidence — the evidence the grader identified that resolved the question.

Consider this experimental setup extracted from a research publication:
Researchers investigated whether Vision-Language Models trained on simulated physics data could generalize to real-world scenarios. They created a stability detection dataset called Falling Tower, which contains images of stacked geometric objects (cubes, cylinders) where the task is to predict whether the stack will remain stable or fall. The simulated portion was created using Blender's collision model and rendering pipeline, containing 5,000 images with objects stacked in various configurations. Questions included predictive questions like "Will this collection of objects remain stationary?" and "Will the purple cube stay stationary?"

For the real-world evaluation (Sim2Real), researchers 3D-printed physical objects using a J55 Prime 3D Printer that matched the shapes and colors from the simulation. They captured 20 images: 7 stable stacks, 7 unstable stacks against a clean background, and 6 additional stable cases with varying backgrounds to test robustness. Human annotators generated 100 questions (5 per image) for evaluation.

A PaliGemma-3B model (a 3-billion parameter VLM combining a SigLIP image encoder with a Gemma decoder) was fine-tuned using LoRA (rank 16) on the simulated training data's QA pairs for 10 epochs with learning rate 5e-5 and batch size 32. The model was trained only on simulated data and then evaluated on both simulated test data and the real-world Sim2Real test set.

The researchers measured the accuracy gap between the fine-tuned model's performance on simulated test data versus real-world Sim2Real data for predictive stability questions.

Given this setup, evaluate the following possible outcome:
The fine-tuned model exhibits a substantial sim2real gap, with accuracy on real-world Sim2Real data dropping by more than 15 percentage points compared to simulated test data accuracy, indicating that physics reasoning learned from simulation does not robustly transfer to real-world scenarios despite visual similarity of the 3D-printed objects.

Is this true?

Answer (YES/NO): NO